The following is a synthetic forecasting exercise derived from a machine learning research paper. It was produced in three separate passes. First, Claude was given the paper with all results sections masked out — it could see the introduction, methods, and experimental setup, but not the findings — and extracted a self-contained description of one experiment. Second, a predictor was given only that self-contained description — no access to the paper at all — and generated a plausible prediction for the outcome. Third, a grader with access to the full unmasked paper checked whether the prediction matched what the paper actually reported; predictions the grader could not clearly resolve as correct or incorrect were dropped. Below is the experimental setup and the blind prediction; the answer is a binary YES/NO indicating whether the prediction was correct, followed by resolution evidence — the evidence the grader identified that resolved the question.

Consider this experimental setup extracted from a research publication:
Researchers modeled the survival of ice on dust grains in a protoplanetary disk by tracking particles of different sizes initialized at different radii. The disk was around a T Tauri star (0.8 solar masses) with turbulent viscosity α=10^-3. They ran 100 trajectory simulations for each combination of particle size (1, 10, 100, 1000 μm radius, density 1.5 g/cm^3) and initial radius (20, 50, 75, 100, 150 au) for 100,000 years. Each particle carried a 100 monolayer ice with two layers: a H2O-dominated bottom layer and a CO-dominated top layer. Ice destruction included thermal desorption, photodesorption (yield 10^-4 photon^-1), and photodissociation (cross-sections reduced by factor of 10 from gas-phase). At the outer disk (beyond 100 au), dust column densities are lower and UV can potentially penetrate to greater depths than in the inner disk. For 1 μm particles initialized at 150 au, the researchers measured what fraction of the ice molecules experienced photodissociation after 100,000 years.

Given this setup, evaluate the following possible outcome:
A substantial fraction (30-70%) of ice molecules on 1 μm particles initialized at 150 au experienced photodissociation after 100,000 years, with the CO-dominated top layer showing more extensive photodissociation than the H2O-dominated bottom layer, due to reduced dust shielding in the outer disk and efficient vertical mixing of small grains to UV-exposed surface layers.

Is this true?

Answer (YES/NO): NO